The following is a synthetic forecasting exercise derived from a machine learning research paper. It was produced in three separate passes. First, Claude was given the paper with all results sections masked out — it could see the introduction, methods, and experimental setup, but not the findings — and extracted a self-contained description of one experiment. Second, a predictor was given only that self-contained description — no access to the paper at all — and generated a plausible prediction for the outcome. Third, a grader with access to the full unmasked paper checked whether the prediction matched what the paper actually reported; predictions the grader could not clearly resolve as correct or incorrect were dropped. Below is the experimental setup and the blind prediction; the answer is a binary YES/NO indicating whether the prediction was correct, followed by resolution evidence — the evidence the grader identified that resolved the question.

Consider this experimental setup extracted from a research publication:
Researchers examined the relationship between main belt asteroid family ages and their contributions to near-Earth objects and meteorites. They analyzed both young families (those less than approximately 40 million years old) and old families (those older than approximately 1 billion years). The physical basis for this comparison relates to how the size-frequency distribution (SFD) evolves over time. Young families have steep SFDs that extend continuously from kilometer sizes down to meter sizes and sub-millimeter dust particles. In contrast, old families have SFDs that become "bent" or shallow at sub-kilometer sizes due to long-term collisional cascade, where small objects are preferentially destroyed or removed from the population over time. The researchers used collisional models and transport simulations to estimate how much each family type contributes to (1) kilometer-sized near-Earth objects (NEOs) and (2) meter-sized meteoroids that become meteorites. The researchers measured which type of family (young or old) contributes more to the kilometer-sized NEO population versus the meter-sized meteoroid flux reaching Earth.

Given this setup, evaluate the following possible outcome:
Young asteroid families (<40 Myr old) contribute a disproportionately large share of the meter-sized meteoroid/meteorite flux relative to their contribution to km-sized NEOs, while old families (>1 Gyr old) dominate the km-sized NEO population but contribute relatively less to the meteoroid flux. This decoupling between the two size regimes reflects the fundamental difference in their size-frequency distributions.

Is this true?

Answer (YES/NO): NO